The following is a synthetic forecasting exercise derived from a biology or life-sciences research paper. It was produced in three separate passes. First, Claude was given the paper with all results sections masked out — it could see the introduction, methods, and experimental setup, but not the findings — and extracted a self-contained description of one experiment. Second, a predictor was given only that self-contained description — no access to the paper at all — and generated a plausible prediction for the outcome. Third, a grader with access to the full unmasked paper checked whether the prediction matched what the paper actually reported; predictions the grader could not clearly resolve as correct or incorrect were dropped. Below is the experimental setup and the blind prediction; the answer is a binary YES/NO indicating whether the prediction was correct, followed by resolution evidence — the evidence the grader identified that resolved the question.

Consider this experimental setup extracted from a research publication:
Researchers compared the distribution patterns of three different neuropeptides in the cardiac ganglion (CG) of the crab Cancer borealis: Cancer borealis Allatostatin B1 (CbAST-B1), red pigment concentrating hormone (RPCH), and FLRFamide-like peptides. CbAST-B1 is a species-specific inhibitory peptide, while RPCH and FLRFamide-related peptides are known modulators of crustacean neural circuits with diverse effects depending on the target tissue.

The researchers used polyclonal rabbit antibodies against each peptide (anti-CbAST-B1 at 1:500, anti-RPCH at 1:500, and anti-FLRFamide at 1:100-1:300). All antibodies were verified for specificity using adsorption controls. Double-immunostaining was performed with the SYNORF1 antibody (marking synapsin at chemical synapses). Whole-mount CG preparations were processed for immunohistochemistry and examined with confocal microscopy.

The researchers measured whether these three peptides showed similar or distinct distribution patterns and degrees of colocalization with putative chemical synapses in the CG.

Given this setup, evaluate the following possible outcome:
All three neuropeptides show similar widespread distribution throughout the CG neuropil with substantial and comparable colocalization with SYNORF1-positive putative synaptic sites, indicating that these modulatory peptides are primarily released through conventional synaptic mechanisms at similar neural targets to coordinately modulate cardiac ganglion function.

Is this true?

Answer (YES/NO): NO